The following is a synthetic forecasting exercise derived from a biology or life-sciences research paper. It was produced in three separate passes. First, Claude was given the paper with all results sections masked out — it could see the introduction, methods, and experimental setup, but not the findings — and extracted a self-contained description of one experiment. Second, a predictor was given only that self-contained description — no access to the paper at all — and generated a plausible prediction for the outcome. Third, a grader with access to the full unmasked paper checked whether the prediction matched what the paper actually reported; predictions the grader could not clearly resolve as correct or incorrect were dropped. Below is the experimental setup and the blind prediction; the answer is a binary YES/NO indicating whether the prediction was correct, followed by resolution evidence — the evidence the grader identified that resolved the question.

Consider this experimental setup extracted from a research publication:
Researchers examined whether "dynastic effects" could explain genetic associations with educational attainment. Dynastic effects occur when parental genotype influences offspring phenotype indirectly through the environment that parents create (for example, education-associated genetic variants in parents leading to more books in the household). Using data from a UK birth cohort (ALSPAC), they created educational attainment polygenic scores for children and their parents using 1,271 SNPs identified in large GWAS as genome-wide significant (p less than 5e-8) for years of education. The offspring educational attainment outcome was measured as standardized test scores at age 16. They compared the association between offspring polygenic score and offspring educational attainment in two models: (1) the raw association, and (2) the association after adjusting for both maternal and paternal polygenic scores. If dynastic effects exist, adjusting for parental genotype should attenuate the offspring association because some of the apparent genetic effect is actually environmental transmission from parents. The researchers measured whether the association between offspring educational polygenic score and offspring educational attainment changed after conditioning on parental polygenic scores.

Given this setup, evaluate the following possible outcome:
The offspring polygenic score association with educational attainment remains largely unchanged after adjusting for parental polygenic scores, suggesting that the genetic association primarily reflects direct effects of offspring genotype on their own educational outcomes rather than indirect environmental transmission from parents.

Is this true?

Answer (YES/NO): NO